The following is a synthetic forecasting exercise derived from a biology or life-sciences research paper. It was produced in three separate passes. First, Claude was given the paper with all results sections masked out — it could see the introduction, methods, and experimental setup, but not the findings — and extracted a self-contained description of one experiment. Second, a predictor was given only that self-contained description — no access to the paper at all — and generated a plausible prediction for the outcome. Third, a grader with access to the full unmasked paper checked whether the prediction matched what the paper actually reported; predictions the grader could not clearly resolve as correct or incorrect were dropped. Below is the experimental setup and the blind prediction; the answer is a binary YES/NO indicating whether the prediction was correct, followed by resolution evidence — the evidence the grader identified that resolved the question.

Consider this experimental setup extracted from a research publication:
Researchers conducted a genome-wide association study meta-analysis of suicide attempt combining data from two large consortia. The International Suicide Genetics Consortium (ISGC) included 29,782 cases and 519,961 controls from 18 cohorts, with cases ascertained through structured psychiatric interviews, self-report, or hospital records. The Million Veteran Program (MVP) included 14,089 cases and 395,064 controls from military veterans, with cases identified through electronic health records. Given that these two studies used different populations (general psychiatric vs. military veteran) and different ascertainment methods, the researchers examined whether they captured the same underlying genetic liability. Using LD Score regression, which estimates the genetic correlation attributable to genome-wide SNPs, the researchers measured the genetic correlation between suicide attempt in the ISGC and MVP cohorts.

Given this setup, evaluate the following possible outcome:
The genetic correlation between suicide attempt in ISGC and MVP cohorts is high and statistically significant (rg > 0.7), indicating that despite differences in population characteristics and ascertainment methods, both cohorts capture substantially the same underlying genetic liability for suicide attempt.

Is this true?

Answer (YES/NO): YES